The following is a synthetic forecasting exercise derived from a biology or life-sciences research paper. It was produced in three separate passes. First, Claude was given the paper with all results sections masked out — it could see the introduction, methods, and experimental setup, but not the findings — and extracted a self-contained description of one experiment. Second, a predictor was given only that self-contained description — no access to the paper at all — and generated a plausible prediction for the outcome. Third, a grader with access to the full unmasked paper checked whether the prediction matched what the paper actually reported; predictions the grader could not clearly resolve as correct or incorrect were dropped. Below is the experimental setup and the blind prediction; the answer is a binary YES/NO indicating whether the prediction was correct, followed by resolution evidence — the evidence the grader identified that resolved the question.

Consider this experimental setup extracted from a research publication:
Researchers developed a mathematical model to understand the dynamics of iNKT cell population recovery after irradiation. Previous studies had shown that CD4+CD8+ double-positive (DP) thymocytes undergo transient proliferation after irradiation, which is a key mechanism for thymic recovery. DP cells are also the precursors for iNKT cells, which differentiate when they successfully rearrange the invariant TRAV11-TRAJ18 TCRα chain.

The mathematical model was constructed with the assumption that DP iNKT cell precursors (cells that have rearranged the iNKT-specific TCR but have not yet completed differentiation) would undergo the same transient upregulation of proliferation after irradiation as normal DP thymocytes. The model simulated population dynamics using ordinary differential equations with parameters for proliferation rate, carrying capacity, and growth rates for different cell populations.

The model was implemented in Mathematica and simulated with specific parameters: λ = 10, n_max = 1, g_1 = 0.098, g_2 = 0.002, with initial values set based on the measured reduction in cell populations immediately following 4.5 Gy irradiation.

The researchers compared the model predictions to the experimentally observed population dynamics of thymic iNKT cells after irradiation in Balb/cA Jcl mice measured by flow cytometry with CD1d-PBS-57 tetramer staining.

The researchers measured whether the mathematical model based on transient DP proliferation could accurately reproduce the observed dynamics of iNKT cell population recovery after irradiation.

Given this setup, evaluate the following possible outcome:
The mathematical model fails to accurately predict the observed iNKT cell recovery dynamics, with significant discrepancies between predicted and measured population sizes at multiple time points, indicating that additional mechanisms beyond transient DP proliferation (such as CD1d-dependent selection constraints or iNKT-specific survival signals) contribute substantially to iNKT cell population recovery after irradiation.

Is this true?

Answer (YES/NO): NO